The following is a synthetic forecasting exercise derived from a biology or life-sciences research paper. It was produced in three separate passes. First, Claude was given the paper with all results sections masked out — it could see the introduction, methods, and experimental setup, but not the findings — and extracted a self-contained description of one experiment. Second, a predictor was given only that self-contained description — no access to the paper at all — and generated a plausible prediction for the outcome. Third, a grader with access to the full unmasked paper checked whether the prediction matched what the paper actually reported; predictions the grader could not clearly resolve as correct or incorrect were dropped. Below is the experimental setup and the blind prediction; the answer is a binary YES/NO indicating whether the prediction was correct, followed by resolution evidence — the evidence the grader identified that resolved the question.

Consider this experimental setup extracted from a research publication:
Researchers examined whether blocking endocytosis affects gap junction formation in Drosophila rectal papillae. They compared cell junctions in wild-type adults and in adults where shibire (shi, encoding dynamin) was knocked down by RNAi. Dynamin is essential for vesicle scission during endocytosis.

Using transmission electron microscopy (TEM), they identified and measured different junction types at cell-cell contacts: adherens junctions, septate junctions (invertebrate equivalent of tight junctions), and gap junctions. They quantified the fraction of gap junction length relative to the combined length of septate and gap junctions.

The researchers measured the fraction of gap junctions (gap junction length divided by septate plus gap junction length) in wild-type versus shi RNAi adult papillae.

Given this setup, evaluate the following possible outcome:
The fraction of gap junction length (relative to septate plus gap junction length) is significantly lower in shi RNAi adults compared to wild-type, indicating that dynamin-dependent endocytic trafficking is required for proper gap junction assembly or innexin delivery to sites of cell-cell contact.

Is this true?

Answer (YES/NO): YES